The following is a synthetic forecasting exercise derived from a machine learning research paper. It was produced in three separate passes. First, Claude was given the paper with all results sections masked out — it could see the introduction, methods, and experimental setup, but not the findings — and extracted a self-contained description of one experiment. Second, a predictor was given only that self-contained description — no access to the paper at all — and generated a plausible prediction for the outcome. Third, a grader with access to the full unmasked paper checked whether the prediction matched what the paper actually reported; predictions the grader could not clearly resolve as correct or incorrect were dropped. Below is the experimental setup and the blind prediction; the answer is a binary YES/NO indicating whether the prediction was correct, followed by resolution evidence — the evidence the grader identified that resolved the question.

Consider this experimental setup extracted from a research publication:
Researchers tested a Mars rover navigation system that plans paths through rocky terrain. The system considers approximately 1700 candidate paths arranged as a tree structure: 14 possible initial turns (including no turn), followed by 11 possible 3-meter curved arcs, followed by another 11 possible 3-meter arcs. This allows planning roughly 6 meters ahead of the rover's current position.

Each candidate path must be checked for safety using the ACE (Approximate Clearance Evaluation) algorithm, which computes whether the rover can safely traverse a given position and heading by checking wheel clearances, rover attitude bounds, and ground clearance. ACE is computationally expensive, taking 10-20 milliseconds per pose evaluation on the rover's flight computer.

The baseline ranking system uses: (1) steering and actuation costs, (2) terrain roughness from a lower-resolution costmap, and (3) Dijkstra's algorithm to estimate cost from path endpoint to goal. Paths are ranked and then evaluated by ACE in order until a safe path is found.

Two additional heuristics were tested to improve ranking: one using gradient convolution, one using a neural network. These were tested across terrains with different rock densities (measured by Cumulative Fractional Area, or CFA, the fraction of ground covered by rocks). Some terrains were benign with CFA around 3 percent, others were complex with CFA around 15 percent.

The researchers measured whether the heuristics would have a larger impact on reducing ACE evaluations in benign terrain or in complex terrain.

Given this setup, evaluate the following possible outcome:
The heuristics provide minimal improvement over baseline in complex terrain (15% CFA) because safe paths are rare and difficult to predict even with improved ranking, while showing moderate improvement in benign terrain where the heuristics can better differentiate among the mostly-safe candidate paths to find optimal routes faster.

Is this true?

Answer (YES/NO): NO